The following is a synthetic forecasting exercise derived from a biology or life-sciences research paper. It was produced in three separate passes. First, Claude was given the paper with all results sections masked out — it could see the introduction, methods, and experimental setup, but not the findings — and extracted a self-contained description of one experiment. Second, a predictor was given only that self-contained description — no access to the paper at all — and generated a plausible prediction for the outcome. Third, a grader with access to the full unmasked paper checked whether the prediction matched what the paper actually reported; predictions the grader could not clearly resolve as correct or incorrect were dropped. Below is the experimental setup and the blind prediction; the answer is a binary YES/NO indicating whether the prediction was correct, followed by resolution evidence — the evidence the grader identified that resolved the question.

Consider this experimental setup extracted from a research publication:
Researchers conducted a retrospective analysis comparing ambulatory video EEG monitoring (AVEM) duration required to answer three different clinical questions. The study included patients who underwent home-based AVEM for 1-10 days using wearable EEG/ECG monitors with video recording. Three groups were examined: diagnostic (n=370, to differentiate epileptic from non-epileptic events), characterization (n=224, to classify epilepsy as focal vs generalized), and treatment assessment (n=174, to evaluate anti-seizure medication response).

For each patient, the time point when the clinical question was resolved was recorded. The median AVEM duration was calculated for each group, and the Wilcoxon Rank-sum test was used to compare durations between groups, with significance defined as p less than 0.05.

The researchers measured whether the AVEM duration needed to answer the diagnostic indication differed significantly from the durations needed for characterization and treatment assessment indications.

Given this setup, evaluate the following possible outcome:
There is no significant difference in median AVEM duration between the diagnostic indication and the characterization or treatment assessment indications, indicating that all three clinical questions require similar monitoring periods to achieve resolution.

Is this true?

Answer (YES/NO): NO